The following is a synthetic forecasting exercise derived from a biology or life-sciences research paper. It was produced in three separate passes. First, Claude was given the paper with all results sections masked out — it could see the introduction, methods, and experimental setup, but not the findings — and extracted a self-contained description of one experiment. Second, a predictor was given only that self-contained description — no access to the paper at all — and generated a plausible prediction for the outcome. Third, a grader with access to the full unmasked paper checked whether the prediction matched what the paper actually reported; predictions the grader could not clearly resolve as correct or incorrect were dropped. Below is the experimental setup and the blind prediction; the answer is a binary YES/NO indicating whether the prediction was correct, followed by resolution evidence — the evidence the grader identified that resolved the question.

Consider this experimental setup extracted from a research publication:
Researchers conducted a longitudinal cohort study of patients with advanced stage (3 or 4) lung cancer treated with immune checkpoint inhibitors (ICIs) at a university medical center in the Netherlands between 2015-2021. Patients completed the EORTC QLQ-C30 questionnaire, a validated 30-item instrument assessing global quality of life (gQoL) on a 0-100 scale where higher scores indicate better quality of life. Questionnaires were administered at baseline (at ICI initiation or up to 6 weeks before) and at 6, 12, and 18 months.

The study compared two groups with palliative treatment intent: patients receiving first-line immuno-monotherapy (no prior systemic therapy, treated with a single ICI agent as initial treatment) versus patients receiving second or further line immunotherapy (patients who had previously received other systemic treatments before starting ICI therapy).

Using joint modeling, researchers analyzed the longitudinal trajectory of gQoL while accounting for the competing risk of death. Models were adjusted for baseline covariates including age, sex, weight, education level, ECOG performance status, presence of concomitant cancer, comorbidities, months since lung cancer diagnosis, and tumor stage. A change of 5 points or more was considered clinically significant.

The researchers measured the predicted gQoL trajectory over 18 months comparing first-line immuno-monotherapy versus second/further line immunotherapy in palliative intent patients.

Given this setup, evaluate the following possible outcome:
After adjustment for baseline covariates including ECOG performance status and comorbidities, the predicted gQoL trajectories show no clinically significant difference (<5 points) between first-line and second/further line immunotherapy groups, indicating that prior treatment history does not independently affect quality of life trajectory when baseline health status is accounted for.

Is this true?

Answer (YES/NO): NO